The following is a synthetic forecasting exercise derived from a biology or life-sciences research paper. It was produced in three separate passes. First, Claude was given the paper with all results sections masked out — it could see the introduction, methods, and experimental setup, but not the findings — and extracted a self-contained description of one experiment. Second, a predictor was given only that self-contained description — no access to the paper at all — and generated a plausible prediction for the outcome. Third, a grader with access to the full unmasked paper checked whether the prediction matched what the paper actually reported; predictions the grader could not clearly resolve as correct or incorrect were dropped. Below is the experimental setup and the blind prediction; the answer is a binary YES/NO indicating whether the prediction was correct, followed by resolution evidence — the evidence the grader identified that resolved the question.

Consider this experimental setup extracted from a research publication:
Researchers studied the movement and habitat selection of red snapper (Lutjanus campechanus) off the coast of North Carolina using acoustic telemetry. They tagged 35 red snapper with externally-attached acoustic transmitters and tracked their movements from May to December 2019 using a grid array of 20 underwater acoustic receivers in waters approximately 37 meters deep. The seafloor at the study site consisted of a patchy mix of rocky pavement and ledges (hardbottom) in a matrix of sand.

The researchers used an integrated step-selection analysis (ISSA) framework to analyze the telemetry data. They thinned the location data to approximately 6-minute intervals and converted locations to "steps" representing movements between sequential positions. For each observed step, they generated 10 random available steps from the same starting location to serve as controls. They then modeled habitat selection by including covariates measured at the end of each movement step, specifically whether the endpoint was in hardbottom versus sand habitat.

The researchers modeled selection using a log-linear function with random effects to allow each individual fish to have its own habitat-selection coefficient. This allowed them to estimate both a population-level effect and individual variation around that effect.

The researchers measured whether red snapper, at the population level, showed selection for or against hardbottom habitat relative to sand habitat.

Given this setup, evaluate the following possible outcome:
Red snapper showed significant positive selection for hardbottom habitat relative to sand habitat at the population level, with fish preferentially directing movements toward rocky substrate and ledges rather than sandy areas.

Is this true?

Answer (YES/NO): YES